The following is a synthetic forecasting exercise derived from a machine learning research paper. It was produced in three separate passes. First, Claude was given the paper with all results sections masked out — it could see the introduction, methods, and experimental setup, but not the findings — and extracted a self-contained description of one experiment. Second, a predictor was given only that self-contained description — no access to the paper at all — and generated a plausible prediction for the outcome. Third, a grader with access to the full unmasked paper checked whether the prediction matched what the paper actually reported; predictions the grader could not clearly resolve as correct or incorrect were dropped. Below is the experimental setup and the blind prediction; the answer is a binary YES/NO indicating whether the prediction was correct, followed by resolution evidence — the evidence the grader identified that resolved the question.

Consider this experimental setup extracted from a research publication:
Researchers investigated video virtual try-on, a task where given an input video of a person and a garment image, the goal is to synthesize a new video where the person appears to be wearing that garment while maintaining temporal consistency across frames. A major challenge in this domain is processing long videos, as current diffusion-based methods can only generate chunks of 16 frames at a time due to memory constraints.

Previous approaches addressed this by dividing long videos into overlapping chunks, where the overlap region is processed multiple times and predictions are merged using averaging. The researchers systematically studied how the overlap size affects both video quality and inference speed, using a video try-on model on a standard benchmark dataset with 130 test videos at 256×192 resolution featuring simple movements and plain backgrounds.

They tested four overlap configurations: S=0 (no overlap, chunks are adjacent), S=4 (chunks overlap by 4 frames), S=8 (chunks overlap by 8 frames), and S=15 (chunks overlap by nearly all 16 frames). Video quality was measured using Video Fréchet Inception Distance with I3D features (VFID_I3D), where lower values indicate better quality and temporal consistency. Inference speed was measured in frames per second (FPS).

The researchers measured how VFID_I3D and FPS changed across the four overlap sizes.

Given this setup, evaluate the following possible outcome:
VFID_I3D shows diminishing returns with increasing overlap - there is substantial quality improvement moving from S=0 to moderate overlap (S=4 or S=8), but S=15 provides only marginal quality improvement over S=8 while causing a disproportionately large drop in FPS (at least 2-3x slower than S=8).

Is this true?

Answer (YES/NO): NO